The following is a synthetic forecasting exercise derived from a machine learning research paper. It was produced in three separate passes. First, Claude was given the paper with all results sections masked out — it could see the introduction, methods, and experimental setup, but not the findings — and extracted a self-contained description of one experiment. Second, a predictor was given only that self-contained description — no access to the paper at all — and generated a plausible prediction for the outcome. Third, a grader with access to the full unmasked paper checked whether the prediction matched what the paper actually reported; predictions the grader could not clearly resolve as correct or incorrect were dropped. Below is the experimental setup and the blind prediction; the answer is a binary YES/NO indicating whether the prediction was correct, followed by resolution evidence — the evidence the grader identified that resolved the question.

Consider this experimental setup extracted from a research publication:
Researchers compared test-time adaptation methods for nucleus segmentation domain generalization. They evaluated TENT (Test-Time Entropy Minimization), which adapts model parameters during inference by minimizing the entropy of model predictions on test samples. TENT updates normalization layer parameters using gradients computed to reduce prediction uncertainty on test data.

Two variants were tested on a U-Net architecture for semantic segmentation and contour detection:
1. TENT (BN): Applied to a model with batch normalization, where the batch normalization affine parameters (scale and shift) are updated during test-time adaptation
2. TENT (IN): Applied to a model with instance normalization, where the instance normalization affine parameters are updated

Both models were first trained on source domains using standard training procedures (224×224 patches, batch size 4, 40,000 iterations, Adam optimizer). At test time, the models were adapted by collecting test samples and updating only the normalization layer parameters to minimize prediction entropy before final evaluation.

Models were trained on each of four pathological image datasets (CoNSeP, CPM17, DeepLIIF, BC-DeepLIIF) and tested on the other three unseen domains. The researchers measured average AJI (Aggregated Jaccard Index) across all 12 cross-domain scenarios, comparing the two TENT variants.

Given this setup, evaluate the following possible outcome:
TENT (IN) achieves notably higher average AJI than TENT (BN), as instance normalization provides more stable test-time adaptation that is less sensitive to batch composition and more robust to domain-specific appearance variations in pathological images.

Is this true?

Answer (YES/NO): NO